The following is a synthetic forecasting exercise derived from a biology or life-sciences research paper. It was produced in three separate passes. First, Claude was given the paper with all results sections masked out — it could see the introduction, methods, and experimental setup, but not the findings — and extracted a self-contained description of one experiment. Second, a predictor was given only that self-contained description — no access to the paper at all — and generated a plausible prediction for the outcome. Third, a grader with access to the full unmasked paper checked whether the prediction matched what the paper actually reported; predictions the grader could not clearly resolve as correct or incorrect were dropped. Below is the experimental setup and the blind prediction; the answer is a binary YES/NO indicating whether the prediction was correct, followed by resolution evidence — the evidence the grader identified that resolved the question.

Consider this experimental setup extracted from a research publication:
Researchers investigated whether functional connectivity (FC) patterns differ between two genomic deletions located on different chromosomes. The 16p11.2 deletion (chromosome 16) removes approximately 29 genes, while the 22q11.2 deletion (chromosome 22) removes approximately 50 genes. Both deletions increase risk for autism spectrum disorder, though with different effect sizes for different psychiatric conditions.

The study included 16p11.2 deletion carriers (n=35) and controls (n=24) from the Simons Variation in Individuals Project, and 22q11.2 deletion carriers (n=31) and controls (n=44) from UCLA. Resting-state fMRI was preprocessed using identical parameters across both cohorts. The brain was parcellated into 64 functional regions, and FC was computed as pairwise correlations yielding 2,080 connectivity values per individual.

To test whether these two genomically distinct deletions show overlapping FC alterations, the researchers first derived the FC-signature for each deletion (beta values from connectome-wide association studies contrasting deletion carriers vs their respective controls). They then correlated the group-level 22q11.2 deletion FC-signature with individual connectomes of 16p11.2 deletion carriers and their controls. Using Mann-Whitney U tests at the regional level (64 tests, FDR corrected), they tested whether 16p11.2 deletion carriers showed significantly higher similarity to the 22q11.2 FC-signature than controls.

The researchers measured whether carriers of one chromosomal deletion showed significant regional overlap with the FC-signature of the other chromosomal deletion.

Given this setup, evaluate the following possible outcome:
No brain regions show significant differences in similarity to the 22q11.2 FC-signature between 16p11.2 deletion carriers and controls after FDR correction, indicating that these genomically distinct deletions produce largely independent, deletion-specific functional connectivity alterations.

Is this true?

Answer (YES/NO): NO